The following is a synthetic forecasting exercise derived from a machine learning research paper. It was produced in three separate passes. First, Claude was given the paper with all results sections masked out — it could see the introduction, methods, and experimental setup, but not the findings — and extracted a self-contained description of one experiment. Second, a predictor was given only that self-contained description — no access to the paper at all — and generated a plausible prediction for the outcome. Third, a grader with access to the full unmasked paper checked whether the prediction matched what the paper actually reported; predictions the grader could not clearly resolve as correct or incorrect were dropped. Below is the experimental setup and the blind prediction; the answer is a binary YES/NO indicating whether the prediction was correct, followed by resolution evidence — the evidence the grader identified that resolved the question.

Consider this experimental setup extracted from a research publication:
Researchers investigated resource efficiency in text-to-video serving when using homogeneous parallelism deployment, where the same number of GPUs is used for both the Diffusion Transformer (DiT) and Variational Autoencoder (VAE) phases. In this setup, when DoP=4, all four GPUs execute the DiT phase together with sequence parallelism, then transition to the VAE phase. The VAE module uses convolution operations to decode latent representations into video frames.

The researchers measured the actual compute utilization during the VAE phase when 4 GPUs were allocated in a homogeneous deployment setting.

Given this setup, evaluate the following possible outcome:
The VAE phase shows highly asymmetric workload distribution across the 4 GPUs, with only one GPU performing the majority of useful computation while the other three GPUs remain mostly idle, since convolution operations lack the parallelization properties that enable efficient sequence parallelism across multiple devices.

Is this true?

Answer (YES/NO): NO